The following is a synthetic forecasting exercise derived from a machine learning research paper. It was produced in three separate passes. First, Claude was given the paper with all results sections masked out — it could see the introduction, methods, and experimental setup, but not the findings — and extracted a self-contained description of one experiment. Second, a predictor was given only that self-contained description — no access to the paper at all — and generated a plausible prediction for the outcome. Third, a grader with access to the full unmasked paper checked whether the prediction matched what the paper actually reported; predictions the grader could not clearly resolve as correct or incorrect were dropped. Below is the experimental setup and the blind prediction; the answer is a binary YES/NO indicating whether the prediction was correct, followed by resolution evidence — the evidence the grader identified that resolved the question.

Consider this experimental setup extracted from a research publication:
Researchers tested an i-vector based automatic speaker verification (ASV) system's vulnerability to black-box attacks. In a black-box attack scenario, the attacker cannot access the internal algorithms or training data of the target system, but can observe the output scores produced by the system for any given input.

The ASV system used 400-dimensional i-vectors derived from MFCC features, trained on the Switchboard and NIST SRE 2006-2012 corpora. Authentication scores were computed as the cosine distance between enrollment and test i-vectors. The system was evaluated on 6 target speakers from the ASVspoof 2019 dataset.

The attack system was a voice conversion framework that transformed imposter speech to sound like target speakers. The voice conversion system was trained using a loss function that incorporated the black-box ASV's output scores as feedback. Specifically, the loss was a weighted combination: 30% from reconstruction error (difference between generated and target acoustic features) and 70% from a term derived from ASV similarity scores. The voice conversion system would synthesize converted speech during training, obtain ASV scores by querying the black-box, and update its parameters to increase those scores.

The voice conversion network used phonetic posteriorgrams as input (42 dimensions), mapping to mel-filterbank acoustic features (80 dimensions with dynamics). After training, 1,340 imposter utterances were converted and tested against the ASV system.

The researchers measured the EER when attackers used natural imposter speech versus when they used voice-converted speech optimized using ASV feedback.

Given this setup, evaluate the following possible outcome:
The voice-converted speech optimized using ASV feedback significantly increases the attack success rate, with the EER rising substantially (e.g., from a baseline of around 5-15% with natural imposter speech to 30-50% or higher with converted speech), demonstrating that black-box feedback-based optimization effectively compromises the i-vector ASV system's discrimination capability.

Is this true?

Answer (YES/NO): NO